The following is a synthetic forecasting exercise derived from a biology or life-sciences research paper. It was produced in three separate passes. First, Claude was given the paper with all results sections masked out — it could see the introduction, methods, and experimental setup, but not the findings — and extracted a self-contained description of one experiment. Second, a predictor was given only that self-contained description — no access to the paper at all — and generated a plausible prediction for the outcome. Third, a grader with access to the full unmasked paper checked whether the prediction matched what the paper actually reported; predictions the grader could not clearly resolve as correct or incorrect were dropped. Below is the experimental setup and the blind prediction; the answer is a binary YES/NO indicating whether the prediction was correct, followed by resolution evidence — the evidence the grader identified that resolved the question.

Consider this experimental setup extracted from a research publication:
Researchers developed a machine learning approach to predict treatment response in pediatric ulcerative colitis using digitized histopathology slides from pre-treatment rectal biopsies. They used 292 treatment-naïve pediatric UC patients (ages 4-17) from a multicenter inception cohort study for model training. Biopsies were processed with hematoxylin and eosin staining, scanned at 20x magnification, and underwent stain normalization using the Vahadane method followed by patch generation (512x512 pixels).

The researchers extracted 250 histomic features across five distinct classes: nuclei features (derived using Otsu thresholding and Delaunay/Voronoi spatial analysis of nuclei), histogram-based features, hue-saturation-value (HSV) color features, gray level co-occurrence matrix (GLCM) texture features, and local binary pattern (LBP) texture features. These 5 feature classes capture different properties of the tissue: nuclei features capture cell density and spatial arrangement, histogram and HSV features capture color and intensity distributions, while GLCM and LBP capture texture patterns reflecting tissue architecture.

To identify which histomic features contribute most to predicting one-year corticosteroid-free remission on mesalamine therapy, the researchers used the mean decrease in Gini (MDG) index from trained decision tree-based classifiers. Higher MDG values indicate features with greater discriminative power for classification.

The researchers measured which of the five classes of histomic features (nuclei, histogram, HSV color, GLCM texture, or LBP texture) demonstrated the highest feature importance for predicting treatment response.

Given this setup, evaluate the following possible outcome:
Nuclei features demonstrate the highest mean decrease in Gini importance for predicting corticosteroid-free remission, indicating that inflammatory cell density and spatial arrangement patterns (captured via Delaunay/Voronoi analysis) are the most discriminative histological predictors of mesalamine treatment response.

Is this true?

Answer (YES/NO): NO